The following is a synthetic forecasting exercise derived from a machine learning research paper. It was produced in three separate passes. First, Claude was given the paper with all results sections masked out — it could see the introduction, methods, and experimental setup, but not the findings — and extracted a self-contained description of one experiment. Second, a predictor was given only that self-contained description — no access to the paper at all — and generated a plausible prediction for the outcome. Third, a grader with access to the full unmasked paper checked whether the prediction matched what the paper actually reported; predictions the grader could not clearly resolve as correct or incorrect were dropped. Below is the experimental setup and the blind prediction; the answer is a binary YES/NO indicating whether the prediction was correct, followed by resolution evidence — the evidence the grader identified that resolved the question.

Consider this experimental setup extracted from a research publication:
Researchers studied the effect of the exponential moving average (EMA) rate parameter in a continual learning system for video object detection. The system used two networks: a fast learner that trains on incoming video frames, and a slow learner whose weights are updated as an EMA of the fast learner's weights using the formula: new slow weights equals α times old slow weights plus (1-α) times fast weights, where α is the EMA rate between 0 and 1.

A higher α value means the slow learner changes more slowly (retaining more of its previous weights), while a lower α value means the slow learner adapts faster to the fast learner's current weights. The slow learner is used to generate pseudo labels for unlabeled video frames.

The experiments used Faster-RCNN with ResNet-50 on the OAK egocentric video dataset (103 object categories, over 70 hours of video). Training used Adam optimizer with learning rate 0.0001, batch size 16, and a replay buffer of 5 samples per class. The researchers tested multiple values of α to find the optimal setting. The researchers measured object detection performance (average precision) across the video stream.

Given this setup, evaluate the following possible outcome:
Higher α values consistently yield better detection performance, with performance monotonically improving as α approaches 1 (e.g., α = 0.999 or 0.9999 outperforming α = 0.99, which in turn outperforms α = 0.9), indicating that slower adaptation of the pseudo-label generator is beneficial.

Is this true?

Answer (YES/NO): NO